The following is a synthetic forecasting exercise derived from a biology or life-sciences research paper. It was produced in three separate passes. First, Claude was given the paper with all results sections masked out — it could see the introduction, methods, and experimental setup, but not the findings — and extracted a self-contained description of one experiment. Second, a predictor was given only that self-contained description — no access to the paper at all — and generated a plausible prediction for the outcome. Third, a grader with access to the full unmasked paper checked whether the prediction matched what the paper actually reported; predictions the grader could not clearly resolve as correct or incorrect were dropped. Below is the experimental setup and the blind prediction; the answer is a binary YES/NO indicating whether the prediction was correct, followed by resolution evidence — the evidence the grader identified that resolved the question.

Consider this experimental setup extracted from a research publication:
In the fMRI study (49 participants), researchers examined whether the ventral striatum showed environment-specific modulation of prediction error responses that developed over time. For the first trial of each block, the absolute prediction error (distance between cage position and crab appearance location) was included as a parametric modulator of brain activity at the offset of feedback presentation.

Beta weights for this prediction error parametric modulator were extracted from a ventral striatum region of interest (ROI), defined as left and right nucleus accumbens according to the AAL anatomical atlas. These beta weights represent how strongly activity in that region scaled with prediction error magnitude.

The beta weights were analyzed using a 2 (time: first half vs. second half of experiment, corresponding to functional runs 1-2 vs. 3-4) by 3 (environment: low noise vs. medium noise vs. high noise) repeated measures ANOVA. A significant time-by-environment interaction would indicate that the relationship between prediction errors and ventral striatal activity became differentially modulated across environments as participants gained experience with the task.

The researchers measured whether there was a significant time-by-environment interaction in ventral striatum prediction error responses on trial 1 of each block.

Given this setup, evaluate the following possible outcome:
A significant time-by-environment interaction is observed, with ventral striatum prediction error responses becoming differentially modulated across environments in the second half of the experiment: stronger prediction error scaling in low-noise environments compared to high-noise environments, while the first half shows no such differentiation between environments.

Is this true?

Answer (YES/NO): YES